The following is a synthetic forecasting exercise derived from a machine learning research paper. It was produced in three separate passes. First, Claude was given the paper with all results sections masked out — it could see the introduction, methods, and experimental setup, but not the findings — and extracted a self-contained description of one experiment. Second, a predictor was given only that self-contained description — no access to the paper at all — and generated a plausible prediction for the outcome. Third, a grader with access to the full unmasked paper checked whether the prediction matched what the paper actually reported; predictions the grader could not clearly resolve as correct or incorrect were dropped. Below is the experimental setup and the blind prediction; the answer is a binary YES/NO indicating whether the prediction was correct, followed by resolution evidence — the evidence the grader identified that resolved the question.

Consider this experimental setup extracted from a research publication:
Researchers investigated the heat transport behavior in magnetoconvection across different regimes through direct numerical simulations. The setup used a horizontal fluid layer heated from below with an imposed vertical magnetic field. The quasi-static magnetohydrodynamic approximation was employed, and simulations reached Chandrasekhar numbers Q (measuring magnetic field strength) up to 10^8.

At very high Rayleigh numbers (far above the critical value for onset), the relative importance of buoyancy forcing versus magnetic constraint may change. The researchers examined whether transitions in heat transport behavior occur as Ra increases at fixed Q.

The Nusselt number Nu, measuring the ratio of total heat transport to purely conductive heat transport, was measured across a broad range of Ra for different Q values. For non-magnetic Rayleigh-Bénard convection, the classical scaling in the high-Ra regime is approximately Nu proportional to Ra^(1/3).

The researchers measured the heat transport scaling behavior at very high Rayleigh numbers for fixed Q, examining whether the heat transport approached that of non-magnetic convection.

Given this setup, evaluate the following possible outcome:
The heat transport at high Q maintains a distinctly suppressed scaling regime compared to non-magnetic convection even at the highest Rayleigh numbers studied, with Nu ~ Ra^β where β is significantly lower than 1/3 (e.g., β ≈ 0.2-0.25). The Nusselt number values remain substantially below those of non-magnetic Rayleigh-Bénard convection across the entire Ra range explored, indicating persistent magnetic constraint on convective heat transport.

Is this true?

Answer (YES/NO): NO